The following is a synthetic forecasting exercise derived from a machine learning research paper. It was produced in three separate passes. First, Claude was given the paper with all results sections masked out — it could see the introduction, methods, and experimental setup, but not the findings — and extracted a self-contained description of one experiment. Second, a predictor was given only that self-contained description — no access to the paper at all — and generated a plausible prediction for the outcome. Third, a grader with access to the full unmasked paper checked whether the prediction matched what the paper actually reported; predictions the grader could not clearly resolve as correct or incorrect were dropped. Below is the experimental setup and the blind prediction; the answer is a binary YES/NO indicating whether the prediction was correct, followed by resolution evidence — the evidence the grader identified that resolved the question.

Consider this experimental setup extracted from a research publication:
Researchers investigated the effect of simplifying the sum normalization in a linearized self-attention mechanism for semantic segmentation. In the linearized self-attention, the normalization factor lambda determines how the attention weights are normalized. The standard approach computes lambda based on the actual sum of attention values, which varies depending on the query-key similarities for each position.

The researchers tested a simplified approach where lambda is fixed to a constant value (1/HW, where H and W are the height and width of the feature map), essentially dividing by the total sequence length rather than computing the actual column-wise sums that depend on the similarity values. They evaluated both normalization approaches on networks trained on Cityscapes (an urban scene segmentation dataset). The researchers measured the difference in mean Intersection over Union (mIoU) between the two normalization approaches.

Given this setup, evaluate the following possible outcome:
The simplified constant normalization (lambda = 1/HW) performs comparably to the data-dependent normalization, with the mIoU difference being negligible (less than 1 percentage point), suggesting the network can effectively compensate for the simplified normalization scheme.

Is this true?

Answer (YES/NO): YES